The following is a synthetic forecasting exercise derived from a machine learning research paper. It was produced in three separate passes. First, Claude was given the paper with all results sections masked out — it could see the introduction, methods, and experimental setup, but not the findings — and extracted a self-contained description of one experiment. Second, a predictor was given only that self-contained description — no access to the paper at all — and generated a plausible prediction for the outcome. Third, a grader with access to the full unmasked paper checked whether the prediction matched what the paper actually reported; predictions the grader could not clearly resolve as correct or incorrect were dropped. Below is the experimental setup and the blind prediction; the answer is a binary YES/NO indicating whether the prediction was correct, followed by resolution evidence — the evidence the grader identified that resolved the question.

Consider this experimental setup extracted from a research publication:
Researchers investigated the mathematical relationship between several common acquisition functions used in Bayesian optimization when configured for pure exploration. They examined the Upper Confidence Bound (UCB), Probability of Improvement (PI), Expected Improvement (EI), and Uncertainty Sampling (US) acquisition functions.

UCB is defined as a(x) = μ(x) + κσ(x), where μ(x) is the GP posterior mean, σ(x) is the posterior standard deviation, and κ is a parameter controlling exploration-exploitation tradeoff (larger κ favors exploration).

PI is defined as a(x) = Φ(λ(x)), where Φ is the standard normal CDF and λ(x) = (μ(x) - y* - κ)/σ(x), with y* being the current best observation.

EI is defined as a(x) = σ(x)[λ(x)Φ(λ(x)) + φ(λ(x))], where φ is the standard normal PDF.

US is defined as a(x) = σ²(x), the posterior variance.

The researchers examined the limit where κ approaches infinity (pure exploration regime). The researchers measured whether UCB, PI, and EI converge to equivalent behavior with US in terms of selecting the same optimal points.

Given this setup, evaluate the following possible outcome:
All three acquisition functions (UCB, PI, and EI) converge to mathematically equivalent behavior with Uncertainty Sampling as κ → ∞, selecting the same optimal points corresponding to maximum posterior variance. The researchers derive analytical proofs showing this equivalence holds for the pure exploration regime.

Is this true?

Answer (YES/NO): YES